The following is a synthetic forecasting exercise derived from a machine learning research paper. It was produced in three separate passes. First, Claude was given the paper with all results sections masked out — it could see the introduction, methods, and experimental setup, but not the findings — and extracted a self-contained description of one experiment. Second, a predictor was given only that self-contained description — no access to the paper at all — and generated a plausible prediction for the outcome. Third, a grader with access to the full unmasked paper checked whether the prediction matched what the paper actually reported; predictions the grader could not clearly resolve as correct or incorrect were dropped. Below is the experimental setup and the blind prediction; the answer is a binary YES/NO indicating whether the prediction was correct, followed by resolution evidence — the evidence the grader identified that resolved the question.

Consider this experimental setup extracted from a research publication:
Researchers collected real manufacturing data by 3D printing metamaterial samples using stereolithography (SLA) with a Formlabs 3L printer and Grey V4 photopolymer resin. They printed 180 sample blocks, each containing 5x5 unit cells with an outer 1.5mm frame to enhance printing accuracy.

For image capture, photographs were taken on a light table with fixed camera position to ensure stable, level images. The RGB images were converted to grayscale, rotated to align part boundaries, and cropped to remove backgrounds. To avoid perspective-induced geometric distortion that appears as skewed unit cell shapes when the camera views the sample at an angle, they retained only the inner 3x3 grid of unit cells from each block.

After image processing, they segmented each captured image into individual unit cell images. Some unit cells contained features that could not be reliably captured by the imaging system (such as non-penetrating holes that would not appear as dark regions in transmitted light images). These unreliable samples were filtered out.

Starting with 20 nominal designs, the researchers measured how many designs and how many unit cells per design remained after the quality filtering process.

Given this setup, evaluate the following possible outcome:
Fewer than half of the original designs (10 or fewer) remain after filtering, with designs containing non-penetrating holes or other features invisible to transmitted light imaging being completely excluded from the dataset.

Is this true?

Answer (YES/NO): NO